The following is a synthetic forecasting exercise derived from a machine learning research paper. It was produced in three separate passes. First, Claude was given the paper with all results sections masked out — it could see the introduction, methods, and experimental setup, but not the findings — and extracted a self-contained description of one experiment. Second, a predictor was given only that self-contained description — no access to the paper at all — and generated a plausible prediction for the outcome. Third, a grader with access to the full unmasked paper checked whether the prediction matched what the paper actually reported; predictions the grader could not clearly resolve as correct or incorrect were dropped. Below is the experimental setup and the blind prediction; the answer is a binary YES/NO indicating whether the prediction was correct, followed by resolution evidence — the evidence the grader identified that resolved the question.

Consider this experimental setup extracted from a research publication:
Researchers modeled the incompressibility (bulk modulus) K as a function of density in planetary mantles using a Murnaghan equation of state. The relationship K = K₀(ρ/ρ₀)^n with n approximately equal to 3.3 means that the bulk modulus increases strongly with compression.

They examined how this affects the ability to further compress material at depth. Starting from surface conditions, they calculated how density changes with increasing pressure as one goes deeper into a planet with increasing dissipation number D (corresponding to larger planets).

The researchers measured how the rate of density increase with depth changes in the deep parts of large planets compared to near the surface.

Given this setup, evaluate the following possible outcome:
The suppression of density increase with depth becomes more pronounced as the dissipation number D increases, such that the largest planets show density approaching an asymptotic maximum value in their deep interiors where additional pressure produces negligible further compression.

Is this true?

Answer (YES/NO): NO